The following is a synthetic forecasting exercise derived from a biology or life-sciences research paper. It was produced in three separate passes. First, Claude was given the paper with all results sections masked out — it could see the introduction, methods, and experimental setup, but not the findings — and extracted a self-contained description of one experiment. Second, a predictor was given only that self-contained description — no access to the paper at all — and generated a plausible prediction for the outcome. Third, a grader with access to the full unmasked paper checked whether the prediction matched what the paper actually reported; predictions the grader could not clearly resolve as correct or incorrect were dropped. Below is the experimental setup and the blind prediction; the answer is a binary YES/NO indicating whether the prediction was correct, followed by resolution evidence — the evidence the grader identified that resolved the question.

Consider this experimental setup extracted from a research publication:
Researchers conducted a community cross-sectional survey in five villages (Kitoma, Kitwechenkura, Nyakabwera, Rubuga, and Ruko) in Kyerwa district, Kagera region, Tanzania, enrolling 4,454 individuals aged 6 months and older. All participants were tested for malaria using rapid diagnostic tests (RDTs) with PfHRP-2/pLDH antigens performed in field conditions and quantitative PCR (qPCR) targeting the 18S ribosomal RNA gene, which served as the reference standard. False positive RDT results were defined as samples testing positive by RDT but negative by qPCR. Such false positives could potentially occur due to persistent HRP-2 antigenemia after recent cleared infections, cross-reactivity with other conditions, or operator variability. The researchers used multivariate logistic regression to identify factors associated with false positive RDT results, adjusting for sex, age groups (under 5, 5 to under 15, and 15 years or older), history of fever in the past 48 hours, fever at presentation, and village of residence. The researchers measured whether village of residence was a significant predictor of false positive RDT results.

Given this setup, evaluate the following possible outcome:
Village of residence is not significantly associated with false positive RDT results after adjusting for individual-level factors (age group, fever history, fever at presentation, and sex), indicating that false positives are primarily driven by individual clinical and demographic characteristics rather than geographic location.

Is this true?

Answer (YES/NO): YES